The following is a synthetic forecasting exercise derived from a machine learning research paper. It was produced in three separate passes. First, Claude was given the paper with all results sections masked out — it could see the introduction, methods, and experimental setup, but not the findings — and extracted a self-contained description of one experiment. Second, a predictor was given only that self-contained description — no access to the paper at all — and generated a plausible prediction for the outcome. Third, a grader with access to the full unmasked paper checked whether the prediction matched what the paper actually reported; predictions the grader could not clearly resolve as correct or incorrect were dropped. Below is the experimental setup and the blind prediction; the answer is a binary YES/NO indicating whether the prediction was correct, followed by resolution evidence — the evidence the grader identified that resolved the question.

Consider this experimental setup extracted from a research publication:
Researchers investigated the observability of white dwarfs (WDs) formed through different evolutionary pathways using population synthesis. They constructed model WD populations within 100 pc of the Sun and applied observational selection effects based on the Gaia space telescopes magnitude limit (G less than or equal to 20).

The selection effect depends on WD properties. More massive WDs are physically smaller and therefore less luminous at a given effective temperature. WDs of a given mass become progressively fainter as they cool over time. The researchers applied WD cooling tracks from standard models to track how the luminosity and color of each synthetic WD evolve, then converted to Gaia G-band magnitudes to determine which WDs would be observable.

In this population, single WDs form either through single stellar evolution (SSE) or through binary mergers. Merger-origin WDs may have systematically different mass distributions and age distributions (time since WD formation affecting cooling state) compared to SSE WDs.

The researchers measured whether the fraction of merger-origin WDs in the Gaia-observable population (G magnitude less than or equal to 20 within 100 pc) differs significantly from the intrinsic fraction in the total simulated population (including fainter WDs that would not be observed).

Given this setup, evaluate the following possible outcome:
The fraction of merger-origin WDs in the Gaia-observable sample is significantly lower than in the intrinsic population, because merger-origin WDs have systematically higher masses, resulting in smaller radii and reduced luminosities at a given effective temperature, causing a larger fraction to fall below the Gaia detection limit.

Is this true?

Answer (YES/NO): NO